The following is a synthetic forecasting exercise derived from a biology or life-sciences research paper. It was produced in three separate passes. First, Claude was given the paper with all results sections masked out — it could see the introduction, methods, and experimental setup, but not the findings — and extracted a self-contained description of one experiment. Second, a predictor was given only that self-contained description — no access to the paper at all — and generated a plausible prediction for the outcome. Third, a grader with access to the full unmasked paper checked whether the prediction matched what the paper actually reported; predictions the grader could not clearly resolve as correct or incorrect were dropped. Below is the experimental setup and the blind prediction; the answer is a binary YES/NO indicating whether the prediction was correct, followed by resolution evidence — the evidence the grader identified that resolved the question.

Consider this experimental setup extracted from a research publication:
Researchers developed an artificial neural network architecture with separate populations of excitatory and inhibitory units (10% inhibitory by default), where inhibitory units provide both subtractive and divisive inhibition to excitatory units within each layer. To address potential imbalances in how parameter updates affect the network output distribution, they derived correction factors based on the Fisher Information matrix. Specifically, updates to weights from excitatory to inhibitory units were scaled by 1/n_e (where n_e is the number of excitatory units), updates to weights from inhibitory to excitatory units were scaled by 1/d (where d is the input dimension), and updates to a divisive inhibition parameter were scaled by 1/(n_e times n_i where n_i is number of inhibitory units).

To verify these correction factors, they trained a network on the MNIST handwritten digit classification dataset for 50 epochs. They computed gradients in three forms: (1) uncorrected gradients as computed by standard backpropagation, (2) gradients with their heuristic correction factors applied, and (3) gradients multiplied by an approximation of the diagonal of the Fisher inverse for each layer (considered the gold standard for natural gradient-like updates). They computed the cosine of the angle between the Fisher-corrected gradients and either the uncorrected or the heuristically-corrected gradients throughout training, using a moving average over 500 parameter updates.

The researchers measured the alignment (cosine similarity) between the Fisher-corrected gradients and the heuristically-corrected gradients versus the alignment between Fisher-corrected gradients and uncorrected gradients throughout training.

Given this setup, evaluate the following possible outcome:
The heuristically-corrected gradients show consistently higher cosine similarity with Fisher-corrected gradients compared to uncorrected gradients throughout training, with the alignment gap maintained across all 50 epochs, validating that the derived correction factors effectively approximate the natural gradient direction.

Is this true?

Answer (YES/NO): YES